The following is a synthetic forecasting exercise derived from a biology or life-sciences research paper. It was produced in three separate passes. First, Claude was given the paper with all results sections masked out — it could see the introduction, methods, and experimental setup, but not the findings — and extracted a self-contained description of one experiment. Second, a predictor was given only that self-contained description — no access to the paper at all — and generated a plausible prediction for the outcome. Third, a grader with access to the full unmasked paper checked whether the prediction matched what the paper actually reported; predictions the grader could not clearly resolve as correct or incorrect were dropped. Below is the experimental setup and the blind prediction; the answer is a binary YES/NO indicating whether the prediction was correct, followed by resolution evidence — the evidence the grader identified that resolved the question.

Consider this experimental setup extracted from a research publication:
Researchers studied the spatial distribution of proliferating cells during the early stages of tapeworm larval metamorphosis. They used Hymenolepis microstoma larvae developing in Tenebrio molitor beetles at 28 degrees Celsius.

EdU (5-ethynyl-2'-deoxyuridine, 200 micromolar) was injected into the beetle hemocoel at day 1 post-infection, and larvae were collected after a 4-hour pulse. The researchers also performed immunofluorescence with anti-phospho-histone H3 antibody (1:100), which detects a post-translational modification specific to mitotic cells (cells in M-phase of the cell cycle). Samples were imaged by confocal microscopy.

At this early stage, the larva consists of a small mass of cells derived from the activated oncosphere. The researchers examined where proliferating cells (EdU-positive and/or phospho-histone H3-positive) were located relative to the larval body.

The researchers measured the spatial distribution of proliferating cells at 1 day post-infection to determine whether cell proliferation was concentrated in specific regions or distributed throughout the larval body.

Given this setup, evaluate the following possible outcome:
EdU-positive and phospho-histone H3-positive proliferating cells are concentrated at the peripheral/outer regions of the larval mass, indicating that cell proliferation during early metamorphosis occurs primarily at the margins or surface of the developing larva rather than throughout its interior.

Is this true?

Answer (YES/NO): NO